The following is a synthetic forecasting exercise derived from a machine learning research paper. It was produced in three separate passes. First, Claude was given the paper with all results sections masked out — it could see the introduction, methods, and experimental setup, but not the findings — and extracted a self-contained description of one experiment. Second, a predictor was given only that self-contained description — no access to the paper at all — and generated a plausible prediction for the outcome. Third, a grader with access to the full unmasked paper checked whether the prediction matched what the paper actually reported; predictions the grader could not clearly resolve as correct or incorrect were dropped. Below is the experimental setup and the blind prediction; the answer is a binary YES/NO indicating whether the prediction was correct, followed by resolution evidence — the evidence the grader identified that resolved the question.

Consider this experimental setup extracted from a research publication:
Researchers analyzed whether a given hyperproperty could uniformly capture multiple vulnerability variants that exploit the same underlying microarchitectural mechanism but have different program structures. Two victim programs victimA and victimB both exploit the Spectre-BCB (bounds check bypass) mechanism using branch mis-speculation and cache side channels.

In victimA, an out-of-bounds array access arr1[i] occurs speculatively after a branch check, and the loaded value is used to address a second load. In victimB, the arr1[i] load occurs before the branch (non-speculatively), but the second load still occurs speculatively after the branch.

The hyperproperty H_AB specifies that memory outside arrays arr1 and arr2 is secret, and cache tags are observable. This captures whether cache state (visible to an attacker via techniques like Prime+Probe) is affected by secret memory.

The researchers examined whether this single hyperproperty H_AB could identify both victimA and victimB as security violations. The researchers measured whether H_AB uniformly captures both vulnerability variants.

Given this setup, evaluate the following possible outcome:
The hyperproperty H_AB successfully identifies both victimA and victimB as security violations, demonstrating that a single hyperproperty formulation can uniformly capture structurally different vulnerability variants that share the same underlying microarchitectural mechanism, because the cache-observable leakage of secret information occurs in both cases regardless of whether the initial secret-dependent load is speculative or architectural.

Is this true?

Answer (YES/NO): YES